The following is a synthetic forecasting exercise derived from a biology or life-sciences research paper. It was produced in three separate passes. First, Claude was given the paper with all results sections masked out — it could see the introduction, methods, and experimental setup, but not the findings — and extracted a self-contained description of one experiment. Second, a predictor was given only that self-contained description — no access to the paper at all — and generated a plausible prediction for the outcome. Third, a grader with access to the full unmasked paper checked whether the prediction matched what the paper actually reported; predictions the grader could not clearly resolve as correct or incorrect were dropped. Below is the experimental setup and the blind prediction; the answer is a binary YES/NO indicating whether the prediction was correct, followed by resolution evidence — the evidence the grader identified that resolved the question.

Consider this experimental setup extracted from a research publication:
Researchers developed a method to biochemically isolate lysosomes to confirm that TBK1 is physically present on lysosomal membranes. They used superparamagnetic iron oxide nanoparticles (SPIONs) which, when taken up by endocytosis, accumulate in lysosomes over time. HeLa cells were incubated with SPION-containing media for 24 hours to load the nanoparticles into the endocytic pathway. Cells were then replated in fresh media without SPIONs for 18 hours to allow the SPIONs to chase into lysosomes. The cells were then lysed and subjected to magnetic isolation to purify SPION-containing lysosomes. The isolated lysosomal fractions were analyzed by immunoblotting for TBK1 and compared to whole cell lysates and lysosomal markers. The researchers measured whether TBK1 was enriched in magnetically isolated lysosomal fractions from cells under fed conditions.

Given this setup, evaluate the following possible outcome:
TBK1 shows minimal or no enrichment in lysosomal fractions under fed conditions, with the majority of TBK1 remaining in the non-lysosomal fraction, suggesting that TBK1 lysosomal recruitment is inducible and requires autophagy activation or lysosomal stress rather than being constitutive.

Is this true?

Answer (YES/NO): NO